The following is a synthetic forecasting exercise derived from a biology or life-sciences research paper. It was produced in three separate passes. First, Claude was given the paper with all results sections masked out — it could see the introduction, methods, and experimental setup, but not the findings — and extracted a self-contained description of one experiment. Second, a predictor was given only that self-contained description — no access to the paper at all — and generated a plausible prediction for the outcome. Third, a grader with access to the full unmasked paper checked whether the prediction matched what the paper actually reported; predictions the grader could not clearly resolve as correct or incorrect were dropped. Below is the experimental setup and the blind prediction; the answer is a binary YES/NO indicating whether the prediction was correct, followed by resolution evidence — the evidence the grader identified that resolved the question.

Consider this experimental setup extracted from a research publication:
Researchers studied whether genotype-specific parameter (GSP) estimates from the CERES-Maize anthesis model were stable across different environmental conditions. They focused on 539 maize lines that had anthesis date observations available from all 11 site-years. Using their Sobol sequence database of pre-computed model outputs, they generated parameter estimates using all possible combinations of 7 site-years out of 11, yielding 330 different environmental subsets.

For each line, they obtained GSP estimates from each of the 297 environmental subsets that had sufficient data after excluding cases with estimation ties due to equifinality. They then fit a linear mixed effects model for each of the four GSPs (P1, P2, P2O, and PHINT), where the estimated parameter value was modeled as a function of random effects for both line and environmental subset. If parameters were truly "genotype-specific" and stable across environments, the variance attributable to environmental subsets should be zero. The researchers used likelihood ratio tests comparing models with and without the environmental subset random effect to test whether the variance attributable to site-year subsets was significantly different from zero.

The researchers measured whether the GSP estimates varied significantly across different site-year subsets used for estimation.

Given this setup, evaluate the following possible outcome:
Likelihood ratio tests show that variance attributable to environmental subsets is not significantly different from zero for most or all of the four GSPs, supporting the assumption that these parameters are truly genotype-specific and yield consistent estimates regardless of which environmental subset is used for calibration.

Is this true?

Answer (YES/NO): NO